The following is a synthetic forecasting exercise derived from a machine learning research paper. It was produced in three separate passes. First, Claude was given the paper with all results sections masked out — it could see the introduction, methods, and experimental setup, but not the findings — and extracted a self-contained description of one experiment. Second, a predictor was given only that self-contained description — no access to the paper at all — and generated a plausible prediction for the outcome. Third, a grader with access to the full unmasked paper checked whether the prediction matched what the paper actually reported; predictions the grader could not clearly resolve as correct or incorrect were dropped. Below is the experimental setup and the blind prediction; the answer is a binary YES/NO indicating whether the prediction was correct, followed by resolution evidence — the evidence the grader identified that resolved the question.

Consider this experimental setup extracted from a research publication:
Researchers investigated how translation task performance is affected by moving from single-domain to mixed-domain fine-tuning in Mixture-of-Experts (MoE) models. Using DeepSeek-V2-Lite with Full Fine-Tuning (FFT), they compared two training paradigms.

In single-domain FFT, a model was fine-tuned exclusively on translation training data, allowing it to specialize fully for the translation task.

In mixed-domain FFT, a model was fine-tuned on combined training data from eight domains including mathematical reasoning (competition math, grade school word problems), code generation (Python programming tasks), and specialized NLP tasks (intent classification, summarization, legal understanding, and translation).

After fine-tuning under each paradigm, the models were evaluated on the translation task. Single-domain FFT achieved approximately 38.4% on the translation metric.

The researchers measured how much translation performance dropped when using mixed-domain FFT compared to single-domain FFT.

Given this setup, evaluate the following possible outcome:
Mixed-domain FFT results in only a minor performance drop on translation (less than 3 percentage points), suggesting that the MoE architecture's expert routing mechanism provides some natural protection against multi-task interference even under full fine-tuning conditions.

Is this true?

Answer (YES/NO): NO